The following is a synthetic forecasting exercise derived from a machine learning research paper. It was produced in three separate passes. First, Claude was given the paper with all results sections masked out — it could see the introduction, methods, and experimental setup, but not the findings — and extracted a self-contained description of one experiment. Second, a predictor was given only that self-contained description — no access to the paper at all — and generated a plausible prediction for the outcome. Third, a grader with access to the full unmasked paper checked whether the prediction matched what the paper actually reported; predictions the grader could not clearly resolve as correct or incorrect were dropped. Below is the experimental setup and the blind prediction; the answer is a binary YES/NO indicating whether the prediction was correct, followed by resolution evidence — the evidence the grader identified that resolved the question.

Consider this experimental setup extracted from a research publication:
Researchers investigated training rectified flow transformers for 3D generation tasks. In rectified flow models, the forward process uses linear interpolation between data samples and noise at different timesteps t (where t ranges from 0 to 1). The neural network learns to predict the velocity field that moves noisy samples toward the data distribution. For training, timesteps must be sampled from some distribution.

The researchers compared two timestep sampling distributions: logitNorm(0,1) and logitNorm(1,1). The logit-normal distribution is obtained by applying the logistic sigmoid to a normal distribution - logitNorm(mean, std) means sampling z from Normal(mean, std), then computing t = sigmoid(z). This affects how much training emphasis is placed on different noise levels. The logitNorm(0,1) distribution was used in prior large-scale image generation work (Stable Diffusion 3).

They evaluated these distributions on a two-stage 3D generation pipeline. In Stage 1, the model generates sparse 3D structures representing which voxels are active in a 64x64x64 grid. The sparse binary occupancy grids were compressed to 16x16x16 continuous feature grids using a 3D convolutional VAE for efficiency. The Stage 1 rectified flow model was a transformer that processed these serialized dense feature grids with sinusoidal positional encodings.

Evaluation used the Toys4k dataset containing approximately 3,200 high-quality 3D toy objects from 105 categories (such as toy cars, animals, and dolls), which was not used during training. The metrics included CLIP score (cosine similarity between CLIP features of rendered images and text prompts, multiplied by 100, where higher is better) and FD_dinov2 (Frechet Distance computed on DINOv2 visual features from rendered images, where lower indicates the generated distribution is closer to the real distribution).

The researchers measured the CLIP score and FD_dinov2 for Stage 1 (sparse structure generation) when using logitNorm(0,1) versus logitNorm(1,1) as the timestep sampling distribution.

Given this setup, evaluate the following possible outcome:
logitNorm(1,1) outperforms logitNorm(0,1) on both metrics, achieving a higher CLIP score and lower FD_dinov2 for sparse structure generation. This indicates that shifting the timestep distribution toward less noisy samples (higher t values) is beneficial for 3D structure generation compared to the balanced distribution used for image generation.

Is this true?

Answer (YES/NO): YES